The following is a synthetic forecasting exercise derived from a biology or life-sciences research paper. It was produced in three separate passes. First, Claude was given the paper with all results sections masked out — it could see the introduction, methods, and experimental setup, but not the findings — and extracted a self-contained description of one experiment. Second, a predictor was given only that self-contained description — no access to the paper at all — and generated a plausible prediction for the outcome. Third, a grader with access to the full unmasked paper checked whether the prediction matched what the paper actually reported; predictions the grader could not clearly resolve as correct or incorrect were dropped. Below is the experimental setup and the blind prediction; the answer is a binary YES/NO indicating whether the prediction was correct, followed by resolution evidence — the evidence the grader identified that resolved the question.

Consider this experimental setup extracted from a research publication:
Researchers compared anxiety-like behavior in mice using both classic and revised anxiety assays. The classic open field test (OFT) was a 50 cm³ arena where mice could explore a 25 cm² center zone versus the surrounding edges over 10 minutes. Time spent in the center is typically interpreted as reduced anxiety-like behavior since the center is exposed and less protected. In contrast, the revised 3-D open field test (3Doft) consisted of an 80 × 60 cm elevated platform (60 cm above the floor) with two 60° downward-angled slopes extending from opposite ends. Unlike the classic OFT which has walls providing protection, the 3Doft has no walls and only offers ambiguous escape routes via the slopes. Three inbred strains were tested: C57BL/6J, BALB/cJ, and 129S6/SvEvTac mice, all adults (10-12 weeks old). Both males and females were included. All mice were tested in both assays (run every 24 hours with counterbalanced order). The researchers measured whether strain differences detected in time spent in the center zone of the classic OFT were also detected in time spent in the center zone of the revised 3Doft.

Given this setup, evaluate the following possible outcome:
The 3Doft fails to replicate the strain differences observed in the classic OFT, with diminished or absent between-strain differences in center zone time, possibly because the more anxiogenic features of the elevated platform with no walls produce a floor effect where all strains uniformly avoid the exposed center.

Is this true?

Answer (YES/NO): NO